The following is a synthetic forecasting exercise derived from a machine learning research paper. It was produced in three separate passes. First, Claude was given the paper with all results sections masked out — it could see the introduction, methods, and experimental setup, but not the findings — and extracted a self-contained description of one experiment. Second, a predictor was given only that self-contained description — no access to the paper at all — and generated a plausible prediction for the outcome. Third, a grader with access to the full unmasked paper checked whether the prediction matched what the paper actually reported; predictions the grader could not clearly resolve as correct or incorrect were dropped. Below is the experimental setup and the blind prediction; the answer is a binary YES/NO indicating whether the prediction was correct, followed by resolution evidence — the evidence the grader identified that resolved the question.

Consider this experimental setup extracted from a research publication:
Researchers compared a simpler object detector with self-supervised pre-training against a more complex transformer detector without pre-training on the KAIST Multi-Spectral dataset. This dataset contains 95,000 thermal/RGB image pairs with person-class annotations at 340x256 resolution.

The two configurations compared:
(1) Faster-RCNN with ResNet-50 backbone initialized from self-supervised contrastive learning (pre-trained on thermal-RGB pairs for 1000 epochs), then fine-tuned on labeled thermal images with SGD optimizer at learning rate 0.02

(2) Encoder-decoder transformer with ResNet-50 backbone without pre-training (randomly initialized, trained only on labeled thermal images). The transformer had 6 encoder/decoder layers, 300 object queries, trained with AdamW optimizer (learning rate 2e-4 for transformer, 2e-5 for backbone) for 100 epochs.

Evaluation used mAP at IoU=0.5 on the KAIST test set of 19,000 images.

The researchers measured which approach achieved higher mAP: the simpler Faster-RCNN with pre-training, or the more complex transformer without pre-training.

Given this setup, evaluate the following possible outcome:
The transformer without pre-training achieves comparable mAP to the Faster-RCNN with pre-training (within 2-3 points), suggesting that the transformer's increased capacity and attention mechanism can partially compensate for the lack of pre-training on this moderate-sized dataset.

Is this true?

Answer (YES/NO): NO